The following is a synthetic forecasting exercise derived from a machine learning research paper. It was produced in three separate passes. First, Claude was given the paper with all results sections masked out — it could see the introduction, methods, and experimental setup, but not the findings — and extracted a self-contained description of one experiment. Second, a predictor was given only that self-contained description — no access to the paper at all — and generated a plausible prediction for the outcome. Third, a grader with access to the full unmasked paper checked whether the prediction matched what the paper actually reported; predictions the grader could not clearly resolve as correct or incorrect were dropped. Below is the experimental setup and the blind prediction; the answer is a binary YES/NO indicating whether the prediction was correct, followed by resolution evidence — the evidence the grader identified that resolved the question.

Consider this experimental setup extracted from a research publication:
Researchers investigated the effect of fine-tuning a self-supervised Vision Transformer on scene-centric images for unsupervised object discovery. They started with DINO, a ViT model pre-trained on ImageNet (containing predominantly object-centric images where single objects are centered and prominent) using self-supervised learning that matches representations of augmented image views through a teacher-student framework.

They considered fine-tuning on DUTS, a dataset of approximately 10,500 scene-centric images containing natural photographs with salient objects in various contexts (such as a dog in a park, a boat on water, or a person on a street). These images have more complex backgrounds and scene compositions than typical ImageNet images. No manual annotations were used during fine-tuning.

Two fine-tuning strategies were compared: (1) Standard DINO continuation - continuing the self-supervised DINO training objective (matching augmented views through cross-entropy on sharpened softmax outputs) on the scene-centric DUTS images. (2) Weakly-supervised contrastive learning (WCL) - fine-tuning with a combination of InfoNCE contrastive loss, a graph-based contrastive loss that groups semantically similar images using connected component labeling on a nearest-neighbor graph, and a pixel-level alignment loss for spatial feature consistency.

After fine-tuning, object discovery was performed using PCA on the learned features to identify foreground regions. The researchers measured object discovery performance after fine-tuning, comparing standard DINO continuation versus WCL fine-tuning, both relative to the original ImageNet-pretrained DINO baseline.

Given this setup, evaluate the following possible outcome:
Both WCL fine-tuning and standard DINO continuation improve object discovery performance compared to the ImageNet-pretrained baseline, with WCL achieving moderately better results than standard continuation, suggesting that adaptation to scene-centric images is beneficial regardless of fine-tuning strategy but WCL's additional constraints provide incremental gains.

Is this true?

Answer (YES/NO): NO